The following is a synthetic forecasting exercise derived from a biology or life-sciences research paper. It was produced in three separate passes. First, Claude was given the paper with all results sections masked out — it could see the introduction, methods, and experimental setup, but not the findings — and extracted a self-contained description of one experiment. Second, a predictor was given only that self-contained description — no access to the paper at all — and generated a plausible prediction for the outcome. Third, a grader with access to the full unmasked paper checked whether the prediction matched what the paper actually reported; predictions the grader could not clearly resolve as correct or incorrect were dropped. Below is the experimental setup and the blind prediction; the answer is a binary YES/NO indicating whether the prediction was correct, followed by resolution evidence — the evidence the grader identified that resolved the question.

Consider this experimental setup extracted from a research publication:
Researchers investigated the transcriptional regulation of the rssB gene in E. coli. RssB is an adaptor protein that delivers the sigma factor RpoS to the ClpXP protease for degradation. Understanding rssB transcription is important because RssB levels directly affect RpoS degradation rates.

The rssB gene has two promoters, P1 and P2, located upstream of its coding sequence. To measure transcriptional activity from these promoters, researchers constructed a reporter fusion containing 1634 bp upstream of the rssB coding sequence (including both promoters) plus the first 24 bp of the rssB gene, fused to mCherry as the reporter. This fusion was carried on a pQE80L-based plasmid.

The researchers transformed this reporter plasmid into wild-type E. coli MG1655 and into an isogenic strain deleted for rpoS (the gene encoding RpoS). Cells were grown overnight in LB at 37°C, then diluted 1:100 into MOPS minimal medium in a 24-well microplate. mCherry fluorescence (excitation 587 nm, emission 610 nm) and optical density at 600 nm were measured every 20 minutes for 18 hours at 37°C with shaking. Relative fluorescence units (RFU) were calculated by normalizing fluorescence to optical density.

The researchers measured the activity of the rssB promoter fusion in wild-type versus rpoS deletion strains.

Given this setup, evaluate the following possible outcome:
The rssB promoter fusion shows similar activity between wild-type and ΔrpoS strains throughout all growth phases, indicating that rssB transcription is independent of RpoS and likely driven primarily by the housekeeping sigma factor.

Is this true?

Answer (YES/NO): NO